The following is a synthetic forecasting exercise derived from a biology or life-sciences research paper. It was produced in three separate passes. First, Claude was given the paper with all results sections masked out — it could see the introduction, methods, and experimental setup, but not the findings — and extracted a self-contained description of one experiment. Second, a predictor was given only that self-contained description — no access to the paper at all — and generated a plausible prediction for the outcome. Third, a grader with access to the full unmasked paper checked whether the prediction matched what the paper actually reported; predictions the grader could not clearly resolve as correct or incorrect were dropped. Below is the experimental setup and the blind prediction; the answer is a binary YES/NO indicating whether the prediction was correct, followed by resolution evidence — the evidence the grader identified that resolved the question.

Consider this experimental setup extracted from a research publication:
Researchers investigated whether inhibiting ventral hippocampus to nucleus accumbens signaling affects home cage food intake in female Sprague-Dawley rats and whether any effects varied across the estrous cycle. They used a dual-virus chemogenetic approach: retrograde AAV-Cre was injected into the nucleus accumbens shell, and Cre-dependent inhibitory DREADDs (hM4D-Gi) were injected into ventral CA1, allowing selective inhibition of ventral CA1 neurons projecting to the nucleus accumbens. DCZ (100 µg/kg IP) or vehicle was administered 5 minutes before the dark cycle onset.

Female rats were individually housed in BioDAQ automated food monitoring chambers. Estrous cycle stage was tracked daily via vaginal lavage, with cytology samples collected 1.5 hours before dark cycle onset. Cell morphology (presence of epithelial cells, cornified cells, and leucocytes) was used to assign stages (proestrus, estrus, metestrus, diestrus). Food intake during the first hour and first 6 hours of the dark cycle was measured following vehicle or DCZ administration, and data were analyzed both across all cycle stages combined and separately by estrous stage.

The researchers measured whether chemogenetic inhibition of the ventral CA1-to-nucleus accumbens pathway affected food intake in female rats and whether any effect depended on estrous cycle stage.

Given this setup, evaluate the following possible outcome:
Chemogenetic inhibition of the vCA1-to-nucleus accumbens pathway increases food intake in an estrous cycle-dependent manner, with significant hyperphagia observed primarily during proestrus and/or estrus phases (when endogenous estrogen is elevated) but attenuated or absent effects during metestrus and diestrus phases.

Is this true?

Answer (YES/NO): NO